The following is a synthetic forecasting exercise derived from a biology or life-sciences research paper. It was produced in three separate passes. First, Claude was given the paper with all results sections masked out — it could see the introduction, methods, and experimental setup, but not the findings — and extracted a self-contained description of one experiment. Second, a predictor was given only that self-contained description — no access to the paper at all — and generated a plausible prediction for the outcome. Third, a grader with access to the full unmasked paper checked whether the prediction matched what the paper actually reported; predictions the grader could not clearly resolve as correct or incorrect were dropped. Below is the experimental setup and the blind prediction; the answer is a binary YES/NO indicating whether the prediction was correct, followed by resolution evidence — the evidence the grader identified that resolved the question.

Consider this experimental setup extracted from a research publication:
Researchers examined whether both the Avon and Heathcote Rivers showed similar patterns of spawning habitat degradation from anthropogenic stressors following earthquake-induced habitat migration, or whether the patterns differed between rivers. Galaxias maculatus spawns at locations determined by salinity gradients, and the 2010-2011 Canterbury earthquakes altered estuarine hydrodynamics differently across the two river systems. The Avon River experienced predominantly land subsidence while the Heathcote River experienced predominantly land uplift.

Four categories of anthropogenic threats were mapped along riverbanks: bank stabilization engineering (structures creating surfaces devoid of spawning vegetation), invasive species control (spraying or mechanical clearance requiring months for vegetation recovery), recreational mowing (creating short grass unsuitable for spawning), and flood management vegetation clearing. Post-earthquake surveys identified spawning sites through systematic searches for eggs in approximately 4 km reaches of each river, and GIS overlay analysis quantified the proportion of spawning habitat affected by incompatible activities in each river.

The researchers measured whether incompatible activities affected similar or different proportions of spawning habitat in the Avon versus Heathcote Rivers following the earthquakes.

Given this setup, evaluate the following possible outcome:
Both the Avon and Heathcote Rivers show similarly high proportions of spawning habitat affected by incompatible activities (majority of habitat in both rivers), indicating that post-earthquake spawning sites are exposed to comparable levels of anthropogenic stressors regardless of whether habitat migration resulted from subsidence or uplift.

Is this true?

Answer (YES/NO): NO